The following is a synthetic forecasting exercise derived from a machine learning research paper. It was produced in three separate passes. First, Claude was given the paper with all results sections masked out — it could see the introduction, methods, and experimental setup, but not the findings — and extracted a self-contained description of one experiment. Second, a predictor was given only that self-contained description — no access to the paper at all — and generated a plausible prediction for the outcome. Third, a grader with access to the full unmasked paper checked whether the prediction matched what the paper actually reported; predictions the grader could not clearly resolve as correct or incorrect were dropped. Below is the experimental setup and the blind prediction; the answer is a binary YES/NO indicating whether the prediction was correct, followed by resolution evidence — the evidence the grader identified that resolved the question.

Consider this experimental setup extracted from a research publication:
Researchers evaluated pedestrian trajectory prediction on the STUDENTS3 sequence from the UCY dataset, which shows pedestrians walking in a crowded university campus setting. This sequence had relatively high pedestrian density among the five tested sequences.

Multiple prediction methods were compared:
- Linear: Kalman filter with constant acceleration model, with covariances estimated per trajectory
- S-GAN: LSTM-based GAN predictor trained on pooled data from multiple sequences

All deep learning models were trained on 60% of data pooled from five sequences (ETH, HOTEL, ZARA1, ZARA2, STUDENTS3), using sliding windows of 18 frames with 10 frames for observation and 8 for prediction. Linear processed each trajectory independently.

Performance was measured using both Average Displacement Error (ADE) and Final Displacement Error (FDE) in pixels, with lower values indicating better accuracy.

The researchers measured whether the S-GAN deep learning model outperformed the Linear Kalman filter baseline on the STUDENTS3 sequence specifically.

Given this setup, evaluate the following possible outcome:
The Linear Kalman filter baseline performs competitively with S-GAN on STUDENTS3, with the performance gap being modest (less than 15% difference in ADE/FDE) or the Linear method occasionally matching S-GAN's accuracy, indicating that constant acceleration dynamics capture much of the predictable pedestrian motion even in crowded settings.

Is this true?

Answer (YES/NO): NO